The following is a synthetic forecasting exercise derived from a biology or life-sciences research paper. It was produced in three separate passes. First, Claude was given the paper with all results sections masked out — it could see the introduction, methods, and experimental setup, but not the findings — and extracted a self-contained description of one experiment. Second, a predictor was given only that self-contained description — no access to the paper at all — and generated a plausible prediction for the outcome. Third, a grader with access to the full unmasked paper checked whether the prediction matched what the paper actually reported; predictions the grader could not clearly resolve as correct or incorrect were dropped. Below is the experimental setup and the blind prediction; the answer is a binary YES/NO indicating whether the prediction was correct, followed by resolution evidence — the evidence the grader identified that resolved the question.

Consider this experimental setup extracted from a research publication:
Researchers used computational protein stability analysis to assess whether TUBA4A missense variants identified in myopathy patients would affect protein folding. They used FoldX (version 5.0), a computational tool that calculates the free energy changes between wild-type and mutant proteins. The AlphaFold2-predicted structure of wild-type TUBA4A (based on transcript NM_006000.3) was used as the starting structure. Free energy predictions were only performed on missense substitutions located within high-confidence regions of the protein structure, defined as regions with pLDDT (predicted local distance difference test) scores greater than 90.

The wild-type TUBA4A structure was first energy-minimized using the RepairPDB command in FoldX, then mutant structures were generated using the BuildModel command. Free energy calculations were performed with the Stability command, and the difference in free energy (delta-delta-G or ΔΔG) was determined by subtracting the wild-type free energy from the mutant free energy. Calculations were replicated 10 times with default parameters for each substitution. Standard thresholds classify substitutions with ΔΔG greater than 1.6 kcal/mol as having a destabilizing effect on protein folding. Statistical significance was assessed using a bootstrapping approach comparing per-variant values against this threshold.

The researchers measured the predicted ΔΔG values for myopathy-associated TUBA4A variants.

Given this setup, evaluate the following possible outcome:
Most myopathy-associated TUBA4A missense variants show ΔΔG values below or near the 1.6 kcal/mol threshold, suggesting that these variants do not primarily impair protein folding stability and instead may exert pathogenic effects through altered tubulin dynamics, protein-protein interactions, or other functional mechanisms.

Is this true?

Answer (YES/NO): YES